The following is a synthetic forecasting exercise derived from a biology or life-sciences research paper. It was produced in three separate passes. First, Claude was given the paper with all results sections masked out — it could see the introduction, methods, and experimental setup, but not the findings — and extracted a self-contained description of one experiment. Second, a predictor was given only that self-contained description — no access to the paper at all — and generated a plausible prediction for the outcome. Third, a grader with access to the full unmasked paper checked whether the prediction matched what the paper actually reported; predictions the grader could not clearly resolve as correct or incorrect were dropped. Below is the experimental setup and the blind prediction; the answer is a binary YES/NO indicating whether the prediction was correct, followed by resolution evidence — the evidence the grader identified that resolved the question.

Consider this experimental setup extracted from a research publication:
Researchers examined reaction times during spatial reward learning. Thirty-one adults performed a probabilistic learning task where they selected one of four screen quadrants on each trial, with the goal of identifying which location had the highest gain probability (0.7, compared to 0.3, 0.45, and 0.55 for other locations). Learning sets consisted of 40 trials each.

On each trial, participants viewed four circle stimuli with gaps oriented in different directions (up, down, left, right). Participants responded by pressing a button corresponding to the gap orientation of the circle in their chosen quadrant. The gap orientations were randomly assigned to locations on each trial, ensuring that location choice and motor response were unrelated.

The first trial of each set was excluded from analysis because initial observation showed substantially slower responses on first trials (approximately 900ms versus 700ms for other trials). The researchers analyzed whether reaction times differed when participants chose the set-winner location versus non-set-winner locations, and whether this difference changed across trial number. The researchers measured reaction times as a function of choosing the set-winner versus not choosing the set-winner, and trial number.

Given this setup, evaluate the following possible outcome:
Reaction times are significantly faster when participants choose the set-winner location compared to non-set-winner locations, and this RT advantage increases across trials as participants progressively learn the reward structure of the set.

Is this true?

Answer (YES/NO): NO